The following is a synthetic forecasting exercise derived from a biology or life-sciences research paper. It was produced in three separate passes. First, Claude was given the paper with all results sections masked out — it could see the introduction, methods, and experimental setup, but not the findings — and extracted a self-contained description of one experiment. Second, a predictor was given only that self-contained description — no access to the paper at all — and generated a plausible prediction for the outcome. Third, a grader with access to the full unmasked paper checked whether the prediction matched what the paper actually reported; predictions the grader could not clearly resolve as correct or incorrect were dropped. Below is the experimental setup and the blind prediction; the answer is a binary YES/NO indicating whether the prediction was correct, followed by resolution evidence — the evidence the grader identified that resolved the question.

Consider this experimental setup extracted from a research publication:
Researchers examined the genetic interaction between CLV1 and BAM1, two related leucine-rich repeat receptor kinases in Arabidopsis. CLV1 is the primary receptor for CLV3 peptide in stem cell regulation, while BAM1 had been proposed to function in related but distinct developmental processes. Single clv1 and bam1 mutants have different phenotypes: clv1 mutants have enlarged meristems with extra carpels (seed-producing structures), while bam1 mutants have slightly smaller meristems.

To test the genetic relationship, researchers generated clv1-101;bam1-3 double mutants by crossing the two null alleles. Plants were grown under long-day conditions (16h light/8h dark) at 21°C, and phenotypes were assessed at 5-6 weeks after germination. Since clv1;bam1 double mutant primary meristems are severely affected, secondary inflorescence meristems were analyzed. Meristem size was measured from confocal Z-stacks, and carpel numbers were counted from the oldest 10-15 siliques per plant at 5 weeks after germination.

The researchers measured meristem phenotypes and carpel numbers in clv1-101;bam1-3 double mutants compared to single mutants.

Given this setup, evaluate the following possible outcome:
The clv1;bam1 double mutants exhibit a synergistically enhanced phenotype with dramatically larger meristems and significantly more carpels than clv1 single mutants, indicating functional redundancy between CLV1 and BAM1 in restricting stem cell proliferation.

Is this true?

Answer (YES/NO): YES